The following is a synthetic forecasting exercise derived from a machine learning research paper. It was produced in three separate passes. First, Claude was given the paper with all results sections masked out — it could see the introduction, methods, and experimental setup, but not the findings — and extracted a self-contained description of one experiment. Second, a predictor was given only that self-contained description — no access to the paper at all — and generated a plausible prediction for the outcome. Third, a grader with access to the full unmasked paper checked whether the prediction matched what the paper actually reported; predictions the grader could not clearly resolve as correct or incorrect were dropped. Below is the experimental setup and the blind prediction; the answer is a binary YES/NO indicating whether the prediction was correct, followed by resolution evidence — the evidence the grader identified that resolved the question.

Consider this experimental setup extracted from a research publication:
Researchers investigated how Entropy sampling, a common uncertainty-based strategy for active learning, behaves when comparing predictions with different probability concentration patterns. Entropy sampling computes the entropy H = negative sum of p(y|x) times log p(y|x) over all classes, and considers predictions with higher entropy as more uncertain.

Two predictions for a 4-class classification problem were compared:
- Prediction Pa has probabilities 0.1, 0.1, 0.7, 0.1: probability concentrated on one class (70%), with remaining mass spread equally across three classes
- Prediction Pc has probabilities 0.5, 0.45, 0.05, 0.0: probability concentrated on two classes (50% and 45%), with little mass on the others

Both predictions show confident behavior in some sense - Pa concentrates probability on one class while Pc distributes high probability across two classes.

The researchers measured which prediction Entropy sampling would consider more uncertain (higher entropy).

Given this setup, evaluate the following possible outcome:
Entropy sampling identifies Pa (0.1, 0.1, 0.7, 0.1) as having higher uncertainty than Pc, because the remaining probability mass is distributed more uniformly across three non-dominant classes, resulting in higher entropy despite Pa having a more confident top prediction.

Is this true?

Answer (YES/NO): YES